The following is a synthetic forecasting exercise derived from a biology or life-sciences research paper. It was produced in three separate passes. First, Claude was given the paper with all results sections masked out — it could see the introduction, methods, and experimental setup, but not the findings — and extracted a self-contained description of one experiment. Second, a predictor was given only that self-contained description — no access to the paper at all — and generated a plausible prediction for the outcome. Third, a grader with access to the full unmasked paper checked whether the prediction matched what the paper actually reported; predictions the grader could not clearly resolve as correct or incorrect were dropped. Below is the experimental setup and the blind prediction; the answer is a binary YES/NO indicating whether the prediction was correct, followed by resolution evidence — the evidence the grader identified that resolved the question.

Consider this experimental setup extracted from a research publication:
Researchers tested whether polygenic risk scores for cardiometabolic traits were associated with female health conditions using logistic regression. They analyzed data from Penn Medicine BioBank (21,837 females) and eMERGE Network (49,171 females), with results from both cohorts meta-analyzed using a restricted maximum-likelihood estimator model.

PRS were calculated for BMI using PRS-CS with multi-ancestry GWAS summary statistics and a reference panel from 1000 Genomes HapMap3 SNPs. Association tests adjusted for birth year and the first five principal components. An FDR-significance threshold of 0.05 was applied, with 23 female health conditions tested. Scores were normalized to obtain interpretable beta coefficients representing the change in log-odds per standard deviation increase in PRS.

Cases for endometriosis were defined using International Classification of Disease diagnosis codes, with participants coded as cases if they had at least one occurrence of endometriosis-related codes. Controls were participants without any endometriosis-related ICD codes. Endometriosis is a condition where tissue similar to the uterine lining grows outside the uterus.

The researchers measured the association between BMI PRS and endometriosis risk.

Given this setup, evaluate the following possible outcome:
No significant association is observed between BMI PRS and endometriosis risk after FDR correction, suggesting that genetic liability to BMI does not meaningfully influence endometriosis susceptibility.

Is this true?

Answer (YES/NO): YES